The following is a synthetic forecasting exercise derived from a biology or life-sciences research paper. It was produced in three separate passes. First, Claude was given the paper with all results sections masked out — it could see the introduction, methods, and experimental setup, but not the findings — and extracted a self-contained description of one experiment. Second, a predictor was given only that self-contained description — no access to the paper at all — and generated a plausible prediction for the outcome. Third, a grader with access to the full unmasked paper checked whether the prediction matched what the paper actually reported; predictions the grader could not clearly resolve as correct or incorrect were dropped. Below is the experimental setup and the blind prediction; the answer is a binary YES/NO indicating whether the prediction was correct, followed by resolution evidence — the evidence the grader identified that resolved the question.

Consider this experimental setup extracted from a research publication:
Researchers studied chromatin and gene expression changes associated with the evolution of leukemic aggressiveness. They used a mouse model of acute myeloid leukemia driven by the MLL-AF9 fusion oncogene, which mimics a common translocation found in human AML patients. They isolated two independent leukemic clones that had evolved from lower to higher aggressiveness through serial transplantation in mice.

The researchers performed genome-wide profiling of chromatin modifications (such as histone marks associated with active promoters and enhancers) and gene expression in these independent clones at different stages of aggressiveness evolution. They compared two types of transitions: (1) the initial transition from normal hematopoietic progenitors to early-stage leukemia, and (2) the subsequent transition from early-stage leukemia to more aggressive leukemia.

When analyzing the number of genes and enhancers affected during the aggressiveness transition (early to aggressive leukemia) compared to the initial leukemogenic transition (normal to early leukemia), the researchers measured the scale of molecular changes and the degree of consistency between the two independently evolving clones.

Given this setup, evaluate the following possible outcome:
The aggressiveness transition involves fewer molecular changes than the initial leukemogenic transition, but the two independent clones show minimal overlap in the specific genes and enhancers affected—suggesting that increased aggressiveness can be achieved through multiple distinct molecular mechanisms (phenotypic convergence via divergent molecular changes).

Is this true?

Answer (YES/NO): NO